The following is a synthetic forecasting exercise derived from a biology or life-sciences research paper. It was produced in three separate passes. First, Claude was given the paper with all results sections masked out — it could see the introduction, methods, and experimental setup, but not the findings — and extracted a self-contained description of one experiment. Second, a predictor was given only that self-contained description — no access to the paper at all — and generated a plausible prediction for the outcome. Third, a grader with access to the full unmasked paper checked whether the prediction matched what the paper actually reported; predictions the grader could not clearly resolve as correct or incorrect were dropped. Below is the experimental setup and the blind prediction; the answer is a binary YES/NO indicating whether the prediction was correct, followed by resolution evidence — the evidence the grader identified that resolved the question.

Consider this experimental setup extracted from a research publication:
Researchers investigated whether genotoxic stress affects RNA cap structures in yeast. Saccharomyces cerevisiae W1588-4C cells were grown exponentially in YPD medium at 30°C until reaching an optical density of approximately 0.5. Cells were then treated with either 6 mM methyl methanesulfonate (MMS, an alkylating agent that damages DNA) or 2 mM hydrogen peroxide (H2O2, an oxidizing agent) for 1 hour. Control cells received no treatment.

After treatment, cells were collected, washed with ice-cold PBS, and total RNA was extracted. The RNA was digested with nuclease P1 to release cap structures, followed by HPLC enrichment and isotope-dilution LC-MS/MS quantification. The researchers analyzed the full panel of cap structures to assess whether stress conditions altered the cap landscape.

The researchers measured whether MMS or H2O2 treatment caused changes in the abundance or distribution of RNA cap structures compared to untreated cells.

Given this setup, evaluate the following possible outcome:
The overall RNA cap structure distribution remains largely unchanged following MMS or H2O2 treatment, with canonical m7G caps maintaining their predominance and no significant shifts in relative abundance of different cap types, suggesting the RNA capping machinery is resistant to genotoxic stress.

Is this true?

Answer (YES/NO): NO